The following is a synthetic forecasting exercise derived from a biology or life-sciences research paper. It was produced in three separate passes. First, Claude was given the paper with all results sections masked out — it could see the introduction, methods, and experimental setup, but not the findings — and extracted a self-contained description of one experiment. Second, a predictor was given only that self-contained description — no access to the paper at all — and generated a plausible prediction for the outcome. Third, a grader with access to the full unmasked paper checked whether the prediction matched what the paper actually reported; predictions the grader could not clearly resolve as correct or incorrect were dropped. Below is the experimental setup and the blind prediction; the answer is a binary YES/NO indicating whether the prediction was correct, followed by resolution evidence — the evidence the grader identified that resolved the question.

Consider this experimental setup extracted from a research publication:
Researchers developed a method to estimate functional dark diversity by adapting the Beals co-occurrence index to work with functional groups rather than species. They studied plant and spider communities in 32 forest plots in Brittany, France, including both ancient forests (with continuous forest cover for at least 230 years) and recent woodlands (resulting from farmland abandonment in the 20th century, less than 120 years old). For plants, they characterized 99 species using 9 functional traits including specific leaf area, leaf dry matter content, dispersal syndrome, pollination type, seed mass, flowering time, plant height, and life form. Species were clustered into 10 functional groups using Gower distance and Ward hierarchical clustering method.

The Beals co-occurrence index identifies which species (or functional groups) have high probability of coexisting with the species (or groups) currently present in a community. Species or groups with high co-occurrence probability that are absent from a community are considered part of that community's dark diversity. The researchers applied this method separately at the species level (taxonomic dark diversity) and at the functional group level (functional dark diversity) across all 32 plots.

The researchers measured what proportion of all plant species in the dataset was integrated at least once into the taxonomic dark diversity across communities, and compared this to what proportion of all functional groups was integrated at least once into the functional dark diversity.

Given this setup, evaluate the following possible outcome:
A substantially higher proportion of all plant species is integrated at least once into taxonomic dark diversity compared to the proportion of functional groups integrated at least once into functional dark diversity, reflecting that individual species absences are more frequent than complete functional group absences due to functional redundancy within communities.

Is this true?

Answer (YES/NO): NO